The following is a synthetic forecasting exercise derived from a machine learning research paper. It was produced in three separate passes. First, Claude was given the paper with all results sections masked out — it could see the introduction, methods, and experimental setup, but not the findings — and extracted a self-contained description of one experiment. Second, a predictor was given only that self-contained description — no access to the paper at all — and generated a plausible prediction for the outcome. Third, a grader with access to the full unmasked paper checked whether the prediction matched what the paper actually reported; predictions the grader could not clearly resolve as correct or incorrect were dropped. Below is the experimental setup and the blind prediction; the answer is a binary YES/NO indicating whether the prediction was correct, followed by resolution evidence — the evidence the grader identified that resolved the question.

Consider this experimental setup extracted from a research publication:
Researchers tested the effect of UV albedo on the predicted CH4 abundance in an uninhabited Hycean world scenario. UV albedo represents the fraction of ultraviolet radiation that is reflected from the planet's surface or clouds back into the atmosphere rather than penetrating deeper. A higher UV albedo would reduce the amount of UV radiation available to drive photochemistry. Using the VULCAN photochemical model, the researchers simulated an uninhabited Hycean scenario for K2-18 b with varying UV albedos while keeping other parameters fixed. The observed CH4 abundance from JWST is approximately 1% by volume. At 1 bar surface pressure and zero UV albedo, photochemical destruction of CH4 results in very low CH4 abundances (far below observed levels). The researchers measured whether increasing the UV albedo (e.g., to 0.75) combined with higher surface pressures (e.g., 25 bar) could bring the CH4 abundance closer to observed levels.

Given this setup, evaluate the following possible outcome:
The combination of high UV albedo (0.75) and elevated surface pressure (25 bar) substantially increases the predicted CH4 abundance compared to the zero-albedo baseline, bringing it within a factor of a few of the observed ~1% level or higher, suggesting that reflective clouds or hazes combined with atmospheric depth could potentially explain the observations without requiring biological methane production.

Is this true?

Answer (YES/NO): YES